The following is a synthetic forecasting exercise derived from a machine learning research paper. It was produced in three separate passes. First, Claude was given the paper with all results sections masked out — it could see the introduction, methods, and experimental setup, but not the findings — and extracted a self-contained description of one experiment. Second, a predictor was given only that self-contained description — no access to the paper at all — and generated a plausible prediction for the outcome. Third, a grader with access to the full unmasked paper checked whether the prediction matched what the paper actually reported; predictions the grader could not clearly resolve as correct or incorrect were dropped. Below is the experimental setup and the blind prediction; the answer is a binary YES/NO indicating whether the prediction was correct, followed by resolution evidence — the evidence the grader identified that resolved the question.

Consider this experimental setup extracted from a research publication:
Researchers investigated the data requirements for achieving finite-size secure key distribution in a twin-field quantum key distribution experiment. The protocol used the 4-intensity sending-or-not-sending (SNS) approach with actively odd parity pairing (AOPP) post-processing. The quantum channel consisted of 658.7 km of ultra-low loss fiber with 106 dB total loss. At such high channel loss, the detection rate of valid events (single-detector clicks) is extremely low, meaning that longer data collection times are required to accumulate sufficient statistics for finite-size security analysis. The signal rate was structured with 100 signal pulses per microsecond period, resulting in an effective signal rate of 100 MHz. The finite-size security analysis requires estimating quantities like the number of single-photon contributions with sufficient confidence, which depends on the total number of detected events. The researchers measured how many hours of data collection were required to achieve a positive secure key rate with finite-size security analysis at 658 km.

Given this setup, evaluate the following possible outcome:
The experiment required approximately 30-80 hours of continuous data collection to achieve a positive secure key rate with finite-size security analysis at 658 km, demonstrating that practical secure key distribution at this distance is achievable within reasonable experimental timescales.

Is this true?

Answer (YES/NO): NO